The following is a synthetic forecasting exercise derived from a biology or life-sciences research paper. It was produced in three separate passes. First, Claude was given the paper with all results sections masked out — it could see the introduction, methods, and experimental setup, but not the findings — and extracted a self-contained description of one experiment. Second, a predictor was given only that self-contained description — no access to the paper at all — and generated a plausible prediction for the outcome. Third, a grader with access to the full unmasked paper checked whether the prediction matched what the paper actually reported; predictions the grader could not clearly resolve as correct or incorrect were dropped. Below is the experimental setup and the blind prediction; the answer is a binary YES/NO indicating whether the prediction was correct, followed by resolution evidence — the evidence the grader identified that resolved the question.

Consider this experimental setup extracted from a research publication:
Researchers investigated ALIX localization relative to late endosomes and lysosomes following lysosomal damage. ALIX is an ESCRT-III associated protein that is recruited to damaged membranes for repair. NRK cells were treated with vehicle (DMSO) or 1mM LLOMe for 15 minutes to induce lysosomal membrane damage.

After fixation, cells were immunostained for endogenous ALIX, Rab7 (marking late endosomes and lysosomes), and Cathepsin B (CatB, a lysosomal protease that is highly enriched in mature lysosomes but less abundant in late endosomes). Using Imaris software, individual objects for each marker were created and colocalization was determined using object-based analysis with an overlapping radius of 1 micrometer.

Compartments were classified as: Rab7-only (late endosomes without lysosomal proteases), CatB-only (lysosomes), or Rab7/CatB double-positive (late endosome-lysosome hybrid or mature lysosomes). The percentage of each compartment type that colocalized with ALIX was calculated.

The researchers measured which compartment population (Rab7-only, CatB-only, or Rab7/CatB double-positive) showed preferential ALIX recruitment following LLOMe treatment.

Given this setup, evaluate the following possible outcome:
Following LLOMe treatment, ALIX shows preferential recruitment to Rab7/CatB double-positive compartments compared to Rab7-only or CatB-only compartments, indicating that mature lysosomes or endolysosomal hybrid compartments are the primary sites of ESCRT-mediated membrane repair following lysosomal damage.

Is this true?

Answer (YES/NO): YES